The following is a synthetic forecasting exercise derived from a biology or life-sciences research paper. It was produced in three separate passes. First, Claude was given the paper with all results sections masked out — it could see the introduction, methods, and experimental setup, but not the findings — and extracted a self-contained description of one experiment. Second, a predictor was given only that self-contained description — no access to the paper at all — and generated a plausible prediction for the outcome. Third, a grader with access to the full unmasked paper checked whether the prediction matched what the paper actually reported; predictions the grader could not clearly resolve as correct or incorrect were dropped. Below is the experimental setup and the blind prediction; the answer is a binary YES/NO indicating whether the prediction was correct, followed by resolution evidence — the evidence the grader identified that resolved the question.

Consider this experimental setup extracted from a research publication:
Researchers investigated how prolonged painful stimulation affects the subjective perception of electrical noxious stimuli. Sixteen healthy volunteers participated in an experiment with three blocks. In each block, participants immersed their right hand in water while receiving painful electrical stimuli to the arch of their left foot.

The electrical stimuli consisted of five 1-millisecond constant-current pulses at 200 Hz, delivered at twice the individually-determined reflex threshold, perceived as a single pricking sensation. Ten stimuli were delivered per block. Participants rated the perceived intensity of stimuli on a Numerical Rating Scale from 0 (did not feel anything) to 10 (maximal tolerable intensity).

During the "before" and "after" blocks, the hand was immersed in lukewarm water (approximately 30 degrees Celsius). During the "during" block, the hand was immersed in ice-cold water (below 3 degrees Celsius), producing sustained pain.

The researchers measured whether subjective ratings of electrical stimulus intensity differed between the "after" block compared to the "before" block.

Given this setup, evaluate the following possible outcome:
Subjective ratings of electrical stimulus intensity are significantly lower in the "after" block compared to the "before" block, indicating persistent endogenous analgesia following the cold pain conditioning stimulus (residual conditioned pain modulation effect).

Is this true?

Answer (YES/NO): NO